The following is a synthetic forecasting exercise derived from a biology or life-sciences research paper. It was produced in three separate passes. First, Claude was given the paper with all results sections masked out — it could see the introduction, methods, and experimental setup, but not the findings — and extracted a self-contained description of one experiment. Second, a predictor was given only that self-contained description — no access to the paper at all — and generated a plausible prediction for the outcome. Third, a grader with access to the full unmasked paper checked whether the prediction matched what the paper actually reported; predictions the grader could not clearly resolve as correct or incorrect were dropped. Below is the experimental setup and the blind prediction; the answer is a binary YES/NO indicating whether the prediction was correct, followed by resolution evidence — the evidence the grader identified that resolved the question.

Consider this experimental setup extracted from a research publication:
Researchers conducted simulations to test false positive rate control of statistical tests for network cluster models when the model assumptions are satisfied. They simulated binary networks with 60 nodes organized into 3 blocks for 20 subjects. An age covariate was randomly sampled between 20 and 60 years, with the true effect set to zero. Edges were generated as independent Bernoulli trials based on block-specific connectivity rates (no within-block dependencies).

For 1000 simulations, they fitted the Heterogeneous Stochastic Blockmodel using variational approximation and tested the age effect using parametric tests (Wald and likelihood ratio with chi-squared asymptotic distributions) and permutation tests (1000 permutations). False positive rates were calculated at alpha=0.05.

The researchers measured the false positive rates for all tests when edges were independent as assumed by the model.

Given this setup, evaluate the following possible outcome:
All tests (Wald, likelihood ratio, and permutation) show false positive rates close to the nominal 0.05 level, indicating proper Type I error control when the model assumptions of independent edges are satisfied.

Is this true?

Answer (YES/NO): YES